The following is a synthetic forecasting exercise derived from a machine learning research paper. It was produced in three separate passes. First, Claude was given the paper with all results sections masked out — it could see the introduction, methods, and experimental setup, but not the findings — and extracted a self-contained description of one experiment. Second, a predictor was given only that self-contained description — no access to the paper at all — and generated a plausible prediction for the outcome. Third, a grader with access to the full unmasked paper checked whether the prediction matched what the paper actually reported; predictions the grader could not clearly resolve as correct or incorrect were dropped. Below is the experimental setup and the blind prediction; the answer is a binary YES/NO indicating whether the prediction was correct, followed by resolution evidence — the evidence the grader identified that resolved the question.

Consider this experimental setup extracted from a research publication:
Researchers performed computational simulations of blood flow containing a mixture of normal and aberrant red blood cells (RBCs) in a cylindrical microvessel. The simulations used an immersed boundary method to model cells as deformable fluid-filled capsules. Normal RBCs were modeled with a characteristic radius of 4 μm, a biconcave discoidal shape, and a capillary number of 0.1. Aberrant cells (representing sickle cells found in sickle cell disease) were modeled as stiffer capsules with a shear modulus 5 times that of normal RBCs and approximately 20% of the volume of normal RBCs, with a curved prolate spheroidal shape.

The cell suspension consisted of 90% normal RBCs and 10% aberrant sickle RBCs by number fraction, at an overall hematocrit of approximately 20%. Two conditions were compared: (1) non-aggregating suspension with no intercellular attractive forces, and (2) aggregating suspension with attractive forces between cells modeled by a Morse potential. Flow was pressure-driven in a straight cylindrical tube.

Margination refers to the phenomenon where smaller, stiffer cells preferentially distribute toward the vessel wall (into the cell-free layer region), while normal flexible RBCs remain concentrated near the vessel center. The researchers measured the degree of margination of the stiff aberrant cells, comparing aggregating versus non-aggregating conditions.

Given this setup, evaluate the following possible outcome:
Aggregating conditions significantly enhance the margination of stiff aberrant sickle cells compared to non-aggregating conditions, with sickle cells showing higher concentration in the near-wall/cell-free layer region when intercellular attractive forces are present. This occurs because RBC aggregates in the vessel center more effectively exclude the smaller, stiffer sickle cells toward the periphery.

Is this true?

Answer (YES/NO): YES